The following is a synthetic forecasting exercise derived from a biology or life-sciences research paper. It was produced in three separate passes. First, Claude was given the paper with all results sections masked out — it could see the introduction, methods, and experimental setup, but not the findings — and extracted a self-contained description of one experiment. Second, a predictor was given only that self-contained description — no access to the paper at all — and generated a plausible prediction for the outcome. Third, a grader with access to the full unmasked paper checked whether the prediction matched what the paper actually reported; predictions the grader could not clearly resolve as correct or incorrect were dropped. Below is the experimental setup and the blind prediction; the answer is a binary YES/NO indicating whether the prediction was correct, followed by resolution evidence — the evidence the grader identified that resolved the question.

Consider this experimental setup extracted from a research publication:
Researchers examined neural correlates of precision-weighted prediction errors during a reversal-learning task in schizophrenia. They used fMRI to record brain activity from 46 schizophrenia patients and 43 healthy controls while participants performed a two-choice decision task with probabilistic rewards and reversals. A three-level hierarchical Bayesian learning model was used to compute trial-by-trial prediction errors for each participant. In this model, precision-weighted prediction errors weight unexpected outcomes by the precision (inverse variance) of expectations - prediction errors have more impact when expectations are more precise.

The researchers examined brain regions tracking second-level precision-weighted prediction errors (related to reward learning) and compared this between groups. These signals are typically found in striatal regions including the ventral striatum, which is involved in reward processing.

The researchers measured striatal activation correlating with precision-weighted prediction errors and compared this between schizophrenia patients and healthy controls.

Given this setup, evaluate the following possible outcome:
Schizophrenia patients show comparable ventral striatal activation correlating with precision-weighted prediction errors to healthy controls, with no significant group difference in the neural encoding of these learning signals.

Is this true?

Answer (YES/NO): YES